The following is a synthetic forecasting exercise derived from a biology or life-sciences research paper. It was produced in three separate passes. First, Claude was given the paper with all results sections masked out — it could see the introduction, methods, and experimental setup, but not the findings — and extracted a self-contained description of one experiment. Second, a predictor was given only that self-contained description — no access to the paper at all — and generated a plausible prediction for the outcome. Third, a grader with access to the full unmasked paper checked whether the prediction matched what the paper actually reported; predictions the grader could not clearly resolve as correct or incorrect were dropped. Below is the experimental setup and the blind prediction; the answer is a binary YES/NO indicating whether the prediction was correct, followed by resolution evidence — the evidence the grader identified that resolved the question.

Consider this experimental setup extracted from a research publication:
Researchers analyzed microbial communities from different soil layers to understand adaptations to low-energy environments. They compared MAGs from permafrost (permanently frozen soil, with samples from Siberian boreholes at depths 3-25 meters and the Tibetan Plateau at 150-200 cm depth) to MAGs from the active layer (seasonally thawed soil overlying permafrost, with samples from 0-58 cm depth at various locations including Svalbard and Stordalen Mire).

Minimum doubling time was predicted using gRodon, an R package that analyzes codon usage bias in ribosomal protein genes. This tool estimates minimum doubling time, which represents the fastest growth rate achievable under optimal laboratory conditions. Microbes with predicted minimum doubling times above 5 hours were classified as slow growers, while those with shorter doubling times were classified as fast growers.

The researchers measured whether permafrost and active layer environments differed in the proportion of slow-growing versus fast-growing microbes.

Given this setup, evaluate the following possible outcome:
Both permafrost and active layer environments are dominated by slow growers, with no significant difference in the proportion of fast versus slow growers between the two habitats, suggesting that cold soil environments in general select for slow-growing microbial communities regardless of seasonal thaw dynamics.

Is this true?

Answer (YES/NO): YES